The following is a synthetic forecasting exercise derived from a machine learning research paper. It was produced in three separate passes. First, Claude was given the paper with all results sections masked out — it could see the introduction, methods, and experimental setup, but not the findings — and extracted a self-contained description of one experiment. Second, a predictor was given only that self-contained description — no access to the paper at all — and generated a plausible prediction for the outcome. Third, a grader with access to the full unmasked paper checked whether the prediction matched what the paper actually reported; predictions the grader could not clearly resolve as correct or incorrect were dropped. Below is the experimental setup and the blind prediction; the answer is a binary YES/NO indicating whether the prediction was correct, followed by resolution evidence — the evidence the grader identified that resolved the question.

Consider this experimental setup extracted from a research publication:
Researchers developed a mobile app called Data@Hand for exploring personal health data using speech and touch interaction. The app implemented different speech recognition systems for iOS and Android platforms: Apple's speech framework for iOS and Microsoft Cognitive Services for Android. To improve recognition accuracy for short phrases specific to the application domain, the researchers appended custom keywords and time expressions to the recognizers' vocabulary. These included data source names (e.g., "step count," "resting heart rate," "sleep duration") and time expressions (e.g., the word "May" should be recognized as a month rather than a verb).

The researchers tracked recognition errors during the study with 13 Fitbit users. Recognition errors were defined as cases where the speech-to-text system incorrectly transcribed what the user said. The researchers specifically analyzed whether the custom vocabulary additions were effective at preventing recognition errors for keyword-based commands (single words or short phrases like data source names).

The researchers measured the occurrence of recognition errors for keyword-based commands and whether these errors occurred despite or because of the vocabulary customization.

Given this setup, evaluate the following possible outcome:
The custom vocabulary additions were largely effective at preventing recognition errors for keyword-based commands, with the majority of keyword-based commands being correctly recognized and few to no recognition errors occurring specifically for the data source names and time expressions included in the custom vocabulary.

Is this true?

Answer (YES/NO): NO